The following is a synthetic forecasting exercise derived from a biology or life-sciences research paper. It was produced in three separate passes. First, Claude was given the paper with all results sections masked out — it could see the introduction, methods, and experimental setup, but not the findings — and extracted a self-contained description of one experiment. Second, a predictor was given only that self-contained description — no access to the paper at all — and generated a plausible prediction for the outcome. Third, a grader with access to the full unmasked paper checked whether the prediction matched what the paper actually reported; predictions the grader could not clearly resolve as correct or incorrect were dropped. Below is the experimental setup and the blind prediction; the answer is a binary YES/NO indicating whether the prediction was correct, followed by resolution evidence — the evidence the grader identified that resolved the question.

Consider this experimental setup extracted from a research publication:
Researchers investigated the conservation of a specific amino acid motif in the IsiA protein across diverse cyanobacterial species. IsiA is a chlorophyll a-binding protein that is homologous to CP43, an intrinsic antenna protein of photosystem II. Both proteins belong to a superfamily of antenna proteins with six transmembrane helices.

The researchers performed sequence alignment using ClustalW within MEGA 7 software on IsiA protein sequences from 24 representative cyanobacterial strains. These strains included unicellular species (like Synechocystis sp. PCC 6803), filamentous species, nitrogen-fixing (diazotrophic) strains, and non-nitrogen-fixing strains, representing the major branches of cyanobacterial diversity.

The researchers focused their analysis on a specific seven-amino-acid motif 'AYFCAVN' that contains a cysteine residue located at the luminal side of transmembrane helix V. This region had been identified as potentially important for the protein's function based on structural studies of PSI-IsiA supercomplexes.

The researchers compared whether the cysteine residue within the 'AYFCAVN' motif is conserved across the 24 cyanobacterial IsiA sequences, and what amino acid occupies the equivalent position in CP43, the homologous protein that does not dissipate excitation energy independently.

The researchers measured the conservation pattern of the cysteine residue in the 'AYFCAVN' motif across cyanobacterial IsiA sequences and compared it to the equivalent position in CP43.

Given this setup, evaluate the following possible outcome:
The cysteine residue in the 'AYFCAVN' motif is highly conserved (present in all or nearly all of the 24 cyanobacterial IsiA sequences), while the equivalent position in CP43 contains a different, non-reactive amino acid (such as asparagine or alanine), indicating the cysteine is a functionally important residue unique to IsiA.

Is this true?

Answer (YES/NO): NO